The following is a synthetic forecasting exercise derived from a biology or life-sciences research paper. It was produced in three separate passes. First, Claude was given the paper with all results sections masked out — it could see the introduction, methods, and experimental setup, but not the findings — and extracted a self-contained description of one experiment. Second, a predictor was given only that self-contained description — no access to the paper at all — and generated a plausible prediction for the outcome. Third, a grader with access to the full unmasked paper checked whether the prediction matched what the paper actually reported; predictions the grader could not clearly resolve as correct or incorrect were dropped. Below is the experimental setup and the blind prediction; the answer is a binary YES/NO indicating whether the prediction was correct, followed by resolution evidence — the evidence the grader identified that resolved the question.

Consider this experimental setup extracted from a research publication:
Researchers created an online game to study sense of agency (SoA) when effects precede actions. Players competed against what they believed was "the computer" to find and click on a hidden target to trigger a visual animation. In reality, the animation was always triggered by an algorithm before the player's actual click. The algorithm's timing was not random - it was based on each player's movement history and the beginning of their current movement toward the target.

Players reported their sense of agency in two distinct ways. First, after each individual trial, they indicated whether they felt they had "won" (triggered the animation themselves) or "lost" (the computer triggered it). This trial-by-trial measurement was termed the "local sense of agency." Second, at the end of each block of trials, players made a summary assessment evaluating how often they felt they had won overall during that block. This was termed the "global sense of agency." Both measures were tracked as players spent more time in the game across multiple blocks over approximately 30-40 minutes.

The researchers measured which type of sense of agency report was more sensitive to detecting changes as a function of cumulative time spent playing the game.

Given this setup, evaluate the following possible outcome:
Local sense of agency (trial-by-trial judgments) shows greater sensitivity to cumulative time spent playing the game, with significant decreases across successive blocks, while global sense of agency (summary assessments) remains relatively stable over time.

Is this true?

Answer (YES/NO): NO